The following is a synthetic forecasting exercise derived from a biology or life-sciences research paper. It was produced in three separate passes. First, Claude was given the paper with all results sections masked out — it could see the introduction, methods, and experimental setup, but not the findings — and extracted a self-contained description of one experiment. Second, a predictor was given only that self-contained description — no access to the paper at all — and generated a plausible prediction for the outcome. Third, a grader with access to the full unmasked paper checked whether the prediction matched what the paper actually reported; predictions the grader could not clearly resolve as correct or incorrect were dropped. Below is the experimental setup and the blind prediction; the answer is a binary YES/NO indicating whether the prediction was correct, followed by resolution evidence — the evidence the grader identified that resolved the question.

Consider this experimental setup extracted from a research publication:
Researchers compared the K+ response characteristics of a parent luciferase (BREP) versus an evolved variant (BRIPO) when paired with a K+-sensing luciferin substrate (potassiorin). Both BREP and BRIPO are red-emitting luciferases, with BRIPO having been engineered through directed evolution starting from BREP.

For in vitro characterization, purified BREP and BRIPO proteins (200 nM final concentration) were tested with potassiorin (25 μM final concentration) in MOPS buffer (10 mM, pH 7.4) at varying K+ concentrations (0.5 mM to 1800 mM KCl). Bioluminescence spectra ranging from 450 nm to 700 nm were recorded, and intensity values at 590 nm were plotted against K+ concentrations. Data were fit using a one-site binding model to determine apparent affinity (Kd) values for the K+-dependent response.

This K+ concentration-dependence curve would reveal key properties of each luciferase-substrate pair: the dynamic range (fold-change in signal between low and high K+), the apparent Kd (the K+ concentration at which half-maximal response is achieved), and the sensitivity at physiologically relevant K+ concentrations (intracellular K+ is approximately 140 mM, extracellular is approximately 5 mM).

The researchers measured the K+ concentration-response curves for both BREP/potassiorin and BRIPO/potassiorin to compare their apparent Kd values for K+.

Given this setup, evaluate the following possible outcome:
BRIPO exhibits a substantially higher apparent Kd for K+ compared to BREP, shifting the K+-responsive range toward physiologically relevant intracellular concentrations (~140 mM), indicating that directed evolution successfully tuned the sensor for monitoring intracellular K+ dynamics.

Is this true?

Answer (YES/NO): NO